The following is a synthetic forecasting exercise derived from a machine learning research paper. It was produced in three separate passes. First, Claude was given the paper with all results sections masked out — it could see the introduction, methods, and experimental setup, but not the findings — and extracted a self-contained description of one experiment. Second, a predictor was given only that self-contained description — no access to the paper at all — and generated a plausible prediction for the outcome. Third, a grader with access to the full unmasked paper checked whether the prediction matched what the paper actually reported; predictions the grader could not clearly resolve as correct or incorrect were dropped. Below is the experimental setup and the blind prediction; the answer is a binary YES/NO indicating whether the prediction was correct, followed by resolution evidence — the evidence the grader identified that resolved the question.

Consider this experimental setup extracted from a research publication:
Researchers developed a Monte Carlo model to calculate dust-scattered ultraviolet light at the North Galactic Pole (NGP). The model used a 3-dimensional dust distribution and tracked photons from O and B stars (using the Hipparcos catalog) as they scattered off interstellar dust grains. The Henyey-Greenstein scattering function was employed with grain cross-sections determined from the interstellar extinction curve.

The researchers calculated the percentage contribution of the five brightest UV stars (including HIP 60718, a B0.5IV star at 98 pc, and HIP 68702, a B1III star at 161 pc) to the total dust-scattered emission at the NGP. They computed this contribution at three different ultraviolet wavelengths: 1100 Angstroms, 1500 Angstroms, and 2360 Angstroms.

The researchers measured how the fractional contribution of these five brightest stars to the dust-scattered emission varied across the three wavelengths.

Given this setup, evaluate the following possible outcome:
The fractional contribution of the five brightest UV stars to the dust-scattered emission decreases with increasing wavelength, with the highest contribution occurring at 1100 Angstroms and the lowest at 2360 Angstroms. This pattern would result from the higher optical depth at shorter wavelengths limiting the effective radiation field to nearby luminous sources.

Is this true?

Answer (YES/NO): YES